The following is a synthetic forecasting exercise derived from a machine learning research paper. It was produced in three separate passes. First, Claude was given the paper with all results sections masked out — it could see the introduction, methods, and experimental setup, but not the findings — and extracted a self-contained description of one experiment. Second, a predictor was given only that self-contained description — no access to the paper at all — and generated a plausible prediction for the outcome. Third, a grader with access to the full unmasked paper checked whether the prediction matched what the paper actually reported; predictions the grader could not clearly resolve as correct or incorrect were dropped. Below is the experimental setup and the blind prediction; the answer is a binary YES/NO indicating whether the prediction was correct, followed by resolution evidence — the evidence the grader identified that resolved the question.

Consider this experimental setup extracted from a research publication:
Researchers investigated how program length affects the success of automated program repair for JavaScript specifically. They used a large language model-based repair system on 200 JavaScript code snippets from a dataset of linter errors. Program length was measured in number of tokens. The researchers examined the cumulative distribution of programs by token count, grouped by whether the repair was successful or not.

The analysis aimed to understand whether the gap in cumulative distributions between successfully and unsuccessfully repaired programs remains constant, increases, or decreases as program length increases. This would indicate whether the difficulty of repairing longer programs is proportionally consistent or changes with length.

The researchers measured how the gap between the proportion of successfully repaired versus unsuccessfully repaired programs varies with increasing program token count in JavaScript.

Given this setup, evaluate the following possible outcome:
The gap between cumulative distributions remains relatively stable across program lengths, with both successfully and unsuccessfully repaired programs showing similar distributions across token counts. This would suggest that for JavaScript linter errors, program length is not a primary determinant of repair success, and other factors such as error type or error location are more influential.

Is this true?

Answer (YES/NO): NO